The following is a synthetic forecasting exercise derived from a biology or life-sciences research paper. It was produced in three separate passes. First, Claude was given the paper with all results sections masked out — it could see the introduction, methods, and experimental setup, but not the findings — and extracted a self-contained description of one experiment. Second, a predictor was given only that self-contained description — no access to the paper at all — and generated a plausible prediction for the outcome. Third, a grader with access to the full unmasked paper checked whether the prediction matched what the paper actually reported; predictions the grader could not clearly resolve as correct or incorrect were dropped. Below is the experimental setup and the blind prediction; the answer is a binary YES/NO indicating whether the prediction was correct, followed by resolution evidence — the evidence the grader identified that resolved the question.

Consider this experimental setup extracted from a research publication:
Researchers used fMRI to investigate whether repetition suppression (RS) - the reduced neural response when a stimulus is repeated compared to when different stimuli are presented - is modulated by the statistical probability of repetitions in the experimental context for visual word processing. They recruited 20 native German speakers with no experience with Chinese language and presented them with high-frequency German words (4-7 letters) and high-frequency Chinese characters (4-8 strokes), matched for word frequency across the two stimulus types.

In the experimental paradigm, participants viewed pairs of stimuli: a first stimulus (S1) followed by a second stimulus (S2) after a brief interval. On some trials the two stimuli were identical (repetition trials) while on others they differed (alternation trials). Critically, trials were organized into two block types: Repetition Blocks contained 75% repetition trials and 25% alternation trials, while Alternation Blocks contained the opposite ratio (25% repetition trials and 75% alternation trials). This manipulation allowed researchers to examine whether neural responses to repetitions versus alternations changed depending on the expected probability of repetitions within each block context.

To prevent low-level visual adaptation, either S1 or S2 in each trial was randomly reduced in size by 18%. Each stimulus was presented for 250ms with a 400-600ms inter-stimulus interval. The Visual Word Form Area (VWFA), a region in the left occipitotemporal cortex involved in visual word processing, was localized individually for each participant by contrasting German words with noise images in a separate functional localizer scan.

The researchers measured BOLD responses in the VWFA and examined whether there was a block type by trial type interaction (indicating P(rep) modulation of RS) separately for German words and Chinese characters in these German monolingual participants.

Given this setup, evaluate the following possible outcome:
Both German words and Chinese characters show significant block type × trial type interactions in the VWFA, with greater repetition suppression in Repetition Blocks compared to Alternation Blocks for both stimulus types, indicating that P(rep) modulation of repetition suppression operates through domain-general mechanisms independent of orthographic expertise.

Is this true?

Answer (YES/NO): NO